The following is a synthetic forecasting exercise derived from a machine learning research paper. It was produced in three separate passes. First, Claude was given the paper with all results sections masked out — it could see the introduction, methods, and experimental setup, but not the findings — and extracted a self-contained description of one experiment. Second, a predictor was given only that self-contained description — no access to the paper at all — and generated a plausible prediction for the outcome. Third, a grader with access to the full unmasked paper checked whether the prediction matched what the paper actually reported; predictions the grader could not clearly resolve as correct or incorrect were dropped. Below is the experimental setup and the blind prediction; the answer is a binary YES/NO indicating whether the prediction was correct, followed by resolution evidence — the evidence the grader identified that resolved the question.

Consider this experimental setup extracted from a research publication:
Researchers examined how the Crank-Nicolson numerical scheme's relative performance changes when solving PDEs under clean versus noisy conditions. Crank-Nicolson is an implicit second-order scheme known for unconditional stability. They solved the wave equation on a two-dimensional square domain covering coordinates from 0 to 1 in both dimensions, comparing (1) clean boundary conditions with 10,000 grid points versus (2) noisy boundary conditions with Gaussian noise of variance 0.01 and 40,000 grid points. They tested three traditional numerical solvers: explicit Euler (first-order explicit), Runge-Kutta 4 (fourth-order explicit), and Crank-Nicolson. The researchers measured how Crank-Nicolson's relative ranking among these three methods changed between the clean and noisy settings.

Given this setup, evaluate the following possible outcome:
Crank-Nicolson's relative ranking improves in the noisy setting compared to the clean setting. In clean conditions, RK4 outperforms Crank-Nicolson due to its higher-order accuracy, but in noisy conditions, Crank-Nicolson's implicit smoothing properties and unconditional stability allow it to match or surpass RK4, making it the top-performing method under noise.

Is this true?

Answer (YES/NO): YES